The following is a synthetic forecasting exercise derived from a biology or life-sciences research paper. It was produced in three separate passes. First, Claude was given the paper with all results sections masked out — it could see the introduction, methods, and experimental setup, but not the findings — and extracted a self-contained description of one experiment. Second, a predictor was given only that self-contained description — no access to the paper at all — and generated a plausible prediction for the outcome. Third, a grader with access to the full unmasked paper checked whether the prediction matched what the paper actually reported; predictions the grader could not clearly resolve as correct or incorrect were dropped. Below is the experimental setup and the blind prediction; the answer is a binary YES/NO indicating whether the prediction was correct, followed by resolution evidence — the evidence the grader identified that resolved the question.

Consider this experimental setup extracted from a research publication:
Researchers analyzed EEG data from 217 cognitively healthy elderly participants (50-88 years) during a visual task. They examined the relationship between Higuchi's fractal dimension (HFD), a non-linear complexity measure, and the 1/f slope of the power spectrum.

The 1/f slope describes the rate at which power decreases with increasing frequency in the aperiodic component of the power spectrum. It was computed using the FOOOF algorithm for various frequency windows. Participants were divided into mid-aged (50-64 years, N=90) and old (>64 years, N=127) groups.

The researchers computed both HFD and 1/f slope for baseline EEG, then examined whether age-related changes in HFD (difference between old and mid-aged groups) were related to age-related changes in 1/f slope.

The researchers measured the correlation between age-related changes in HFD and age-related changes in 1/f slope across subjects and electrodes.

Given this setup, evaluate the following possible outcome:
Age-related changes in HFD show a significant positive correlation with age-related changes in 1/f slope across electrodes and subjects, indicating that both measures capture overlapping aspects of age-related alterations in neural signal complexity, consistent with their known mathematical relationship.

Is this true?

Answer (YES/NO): NO